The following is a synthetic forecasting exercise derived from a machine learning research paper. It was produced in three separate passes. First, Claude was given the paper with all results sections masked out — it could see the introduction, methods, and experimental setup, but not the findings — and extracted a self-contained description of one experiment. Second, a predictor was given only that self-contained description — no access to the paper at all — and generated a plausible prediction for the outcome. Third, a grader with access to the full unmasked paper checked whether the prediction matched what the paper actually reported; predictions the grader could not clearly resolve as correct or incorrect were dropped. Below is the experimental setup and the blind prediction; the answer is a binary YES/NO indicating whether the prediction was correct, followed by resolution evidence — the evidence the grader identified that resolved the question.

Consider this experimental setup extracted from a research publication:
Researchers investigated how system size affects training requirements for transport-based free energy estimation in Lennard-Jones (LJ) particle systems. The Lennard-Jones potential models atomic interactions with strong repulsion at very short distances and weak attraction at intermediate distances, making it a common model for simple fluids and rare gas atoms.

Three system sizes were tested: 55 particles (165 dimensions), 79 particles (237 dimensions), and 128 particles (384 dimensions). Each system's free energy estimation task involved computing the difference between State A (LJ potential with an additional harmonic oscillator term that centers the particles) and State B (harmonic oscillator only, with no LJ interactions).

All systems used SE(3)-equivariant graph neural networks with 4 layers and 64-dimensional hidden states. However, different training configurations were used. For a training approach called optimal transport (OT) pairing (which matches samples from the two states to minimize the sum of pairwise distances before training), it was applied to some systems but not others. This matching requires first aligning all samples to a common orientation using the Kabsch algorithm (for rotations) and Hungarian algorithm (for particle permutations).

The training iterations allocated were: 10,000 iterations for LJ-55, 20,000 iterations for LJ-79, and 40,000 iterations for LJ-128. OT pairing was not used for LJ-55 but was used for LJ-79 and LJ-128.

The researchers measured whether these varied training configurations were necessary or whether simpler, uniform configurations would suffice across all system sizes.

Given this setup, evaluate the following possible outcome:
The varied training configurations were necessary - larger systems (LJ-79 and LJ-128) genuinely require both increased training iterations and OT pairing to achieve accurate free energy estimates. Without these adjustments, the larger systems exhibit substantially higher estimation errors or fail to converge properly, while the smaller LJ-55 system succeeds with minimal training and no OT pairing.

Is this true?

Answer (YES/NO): YES